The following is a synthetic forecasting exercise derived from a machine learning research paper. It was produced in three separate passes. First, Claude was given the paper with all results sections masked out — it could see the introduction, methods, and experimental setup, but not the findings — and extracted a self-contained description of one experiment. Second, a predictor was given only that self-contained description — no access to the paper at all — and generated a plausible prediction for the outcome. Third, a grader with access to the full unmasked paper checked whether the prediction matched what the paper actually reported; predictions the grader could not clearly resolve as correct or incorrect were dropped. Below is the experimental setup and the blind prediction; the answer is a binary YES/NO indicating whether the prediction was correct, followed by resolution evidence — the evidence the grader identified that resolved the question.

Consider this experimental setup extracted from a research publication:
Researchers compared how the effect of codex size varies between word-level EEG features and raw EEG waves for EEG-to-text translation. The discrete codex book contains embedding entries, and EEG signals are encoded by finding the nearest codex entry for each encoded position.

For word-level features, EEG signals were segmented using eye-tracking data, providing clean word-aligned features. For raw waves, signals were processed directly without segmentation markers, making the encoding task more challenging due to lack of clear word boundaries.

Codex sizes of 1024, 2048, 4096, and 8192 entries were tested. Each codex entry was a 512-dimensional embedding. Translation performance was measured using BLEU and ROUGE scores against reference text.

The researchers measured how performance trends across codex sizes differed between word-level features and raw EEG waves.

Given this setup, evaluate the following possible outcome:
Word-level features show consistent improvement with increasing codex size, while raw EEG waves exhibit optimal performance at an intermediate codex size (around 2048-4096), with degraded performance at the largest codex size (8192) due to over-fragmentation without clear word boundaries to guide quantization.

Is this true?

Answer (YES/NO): NO